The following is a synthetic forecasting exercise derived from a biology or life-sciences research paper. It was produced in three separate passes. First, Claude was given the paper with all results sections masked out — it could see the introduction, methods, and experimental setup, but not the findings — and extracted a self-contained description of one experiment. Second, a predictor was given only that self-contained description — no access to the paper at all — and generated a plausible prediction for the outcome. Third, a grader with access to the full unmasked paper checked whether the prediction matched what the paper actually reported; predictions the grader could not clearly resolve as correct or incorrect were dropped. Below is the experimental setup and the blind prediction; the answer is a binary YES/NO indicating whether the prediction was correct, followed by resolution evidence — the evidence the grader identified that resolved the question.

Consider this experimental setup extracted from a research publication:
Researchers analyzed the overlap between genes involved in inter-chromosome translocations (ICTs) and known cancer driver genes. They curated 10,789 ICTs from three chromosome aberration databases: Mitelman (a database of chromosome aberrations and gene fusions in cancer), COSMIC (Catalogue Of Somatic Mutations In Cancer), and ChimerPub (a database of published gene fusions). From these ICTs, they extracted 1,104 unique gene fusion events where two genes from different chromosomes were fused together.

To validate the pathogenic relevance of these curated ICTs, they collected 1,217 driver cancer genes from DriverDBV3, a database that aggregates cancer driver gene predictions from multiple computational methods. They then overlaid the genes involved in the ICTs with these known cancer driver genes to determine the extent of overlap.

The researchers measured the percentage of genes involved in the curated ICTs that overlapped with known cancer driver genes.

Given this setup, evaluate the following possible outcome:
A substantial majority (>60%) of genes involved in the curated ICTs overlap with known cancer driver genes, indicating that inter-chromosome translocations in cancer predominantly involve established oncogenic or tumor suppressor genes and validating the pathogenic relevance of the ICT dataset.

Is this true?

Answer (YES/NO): YES